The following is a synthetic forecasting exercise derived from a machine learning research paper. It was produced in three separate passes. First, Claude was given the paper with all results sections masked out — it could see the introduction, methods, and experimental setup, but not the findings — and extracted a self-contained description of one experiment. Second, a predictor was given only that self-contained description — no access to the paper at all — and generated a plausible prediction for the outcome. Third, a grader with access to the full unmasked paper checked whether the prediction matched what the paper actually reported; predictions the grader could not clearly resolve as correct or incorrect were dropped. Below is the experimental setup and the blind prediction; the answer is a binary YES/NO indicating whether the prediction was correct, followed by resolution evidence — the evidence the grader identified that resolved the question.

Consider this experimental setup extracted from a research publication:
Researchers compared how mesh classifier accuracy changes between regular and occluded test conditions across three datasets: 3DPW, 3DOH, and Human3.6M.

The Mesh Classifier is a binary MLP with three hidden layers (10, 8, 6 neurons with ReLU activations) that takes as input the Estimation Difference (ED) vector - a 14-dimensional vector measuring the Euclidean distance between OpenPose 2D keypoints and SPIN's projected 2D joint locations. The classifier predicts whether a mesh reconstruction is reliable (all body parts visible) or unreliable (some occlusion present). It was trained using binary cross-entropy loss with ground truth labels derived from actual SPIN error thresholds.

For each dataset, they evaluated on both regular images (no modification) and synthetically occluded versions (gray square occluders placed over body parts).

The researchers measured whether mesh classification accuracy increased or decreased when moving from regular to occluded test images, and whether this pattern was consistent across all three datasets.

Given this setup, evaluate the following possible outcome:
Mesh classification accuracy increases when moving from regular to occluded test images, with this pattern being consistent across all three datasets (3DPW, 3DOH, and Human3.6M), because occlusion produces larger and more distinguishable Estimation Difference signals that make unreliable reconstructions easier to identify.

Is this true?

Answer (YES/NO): YES